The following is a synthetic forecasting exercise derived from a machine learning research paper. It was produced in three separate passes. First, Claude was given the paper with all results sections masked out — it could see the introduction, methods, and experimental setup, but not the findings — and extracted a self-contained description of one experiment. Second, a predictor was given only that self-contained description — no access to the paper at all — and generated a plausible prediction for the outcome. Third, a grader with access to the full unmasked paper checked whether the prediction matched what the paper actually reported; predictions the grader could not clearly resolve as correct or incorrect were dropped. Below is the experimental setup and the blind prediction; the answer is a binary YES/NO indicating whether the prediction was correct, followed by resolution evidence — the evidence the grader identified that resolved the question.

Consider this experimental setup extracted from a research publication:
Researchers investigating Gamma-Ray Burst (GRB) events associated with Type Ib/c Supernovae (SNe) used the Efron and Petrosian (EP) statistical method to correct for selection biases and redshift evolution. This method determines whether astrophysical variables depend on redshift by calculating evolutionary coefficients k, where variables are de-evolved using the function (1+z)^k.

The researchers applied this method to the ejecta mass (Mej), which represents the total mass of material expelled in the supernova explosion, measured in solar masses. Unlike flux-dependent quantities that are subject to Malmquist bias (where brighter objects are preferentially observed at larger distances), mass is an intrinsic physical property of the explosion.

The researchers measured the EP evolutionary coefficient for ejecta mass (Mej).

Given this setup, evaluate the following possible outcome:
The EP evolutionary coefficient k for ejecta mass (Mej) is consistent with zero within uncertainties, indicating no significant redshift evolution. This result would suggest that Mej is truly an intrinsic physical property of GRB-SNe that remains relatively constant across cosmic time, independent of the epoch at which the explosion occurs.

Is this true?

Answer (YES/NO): YES